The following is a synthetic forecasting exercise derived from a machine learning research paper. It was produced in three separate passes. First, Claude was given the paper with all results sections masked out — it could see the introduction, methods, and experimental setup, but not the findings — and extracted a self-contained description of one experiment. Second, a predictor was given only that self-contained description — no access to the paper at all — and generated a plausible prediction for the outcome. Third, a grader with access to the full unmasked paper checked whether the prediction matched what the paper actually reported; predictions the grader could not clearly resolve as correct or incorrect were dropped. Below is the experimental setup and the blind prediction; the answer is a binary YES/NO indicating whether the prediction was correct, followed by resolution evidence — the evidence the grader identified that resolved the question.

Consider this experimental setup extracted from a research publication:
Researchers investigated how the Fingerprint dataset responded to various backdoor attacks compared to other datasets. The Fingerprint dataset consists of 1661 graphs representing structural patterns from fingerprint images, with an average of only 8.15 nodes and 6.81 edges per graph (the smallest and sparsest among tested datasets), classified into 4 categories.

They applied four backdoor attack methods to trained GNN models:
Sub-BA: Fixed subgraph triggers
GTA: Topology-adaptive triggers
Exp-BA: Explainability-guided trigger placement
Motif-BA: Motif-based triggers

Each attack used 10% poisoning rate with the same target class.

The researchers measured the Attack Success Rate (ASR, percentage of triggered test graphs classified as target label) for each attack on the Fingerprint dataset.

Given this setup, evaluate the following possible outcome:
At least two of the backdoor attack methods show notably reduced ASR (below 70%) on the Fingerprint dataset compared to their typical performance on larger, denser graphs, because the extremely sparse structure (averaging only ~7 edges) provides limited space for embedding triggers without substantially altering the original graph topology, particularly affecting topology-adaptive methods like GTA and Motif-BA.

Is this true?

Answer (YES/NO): NO